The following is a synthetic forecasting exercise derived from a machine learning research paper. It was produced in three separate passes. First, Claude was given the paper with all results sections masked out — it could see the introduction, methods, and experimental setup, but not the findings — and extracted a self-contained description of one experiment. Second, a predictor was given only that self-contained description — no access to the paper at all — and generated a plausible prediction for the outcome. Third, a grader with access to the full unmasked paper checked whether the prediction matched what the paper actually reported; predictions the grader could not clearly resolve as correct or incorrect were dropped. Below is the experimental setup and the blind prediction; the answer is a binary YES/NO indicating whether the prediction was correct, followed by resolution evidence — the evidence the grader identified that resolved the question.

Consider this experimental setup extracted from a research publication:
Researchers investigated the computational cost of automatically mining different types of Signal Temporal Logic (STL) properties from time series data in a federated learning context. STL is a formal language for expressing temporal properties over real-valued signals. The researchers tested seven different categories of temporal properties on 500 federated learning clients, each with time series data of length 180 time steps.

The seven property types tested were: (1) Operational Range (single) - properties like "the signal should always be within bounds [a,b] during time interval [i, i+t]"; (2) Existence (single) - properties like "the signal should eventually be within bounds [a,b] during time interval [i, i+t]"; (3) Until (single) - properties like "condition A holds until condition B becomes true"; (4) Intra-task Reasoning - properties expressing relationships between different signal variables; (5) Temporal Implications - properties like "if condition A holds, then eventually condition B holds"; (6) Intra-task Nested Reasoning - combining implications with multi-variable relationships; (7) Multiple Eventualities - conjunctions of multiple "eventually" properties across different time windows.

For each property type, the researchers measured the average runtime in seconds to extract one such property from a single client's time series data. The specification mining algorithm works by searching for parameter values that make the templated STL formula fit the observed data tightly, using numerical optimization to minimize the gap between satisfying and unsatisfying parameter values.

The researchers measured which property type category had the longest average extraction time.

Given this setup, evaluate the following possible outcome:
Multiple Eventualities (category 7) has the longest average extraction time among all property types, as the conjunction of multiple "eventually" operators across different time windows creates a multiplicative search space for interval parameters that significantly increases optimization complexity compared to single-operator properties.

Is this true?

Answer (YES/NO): YES